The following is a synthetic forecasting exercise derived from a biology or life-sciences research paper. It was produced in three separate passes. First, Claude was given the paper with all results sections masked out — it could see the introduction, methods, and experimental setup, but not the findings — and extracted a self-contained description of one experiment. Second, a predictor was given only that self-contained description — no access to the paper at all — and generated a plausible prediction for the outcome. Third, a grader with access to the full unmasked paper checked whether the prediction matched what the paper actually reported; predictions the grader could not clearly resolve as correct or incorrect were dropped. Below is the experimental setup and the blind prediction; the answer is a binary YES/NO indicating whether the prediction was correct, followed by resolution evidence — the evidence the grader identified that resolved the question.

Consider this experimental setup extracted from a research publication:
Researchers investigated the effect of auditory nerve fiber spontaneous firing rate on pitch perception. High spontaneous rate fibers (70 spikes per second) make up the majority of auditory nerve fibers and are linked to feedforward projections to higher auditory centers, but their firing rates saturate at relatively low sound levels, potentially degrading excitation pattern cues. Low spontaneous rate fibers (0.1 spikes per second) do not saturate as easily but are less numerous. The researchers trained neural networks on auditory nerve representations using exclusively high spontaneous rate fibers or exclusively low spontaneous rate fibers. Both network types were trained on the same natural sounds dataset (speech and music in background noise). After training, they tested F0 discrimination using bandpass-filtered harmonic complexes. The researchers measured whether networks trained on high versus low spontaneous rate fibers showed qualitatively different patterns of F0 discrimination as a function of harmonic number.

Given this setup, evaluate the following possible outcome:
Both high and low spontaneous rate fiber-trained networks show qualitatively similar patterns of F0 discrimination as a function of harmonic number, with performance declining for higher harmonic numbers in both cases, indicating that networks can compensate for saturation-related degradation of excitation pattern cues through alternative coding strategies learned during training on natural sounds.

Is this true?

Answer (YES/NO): YES